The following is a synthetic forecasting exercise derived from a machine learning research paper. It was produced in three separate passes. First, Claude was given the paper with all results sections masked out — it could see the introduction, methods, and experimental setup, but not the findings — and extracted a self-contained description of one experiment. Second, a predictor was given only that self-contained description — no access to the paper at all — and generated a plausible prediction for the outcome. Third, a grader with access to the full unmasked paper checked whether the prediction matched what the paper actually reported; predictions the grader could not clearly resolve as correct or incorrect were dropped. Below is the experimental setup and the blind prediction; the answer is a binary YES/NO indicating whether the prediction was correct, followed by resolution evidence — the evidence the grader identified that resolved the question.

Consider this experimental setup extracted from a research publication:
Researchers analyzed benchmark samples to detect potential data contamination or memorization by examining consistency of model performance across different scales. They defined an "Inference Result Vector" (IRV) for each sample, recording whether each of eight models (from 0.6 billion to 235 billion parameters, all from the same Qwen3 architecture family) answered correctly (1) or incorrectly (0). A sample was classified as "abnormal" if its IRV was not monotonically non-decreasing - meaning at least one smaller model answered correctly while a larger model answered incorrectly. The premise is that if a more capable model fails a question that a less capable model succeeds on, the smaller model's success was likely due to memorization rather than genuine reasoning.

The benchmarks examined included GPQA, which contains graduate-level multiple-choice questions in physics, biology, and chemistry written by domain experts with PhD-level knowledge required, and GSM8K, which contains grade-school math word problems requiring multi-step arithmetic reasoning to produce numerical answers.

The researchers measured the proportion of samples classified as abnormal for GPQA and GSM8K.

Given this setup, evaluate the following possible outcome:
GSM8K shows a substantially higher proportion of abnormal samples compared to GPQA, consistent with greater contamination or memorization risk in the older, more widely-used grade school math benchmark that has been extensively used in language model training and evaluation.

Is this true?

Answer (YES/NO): NO